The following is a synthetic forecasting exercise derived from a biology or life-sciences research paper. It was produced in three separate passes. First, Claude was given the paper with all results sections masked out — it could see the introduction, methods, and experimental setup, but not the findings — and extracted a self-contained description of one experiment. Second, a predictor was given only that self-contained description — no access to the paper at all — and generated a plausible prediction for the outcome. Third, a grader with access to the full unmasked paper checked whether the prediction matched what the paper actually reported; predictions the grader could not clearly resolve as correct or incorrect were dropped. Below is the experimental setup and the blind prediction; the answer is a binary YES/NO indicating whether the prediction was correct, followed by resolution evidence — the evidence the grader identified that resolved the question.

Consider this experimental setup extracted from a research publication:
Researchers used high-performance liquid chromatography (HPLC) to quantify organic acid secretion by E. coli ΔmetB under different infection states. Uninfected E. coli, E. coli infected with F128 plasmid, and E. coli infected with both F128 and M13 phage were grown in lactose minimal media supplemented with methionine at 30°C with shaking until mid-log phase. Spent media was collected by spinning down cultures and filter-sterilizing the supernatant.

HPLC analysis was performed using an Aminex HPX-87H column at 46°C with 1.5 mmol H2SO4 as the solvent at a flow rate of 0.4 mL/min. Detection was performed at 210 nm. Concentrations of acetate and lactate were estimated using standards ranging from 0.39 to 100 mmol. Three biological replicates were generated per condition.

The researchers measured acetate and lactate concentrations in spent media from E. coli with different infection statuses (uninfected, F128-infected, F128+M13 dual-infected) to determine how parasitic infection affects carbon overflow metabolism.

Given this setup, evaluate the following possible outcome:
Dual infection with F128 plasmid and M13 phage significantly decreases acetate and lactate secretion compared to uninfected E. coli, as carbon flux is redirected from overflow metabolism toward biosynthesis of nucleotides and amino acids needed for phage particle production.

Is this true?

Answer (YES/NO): NO